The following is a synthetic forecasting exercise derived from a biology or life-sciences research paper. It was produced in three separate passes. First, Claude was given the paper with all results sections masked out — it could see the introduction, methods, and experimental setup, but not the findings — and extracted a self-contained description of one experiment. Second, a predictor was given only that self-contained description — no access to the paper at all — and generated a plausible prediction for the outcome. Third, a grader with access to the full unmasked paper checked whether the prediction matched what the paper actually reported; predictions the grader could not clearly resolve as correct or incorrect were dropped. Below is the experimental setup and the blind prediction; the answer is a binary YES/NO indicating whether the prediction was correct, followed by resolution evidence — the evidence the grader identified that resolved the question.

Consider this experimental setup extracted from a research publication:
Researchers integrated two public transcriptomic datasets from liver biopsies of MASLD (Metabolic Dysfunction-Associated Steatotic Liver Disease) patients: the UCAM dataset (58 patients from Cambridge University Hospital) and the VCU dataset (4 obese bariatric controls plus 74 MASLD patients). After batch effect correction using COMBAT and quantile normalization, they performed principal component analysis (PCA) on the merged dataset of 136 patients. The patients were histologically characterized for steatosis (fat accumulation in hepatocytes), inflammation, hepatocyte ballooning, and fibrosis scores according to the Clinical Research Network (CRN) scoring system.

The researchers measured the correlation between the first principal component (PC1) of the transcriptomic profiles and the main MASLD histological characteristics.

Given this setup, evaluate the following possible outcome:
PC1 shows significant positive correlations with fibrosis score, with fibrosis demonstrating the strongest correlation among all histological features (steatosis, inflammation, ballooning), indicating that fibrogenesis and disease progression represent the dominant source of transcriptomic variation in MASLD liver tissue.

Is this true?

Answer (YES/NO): NO